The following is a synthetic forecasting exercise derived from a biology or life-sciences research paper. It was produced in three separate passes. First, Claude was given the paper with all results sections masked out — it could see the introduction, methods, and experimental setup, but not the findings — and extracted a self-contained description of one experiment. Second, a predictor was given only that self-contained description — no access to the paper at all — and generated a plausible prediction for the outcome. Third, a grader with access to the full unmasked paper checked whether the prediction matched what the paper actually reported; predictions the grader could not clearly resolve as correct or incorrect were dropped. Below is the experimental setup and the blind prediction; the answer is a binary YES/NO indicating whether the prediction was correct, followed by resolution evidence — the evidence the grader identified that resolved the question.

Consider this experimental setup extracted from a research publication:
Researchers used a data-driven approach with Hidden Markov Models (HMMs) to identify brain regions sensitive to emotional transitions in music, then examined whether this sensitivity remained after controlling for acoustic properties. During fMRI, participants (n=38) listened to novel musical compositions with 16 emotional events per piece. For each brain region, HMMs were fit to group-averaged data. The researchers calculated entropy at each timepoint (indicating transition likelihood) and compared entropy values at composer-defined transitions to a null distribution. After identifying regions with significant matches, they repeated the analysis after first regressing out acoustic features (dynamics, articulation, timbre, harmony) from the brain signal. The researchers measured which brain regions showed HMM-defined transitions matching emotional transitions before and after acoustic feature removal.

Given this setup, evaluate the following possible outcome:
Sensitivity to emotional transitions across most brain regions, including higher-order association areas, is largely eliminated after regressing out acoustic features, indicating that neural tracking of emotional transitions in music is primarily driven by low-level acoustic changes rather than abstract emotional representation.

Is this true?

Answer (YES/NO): NO